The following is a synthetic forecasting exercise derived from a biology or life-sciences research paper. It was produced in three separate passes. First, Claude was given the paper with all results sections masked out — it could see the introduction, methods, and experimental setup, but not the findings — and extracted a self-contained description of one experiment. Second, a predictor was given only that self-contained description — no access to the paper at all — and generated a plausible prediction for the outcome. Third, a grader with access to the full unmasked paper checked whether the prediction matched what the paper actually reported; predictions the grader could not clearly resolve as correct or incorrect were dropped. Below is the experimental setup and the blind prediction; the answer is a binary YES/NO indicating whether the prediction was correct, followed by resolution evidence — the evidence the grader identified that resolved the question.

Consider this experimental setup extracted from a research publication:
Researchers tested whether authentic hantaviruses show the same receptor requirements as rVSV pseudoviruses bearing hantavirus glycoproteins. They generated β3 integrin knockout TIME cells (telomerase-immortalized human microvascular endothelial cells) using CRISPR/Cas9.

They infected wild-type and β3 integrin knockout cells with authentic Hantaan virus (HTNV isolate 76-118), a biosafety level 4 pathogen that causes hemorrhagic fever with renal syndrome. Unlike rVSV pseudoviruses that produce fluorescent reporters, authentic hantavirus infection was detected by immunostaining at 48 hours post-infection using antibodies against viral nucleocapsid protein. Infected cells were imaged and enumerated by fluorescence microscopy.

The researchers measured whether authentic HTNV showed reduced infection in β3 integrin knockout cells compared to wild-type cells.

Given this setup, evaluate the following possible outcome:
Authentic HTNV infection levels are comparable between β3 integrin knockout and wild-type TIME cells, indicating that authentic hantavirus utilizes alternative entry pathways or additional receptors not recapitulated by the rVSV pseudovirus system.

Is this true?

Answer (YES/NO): NO